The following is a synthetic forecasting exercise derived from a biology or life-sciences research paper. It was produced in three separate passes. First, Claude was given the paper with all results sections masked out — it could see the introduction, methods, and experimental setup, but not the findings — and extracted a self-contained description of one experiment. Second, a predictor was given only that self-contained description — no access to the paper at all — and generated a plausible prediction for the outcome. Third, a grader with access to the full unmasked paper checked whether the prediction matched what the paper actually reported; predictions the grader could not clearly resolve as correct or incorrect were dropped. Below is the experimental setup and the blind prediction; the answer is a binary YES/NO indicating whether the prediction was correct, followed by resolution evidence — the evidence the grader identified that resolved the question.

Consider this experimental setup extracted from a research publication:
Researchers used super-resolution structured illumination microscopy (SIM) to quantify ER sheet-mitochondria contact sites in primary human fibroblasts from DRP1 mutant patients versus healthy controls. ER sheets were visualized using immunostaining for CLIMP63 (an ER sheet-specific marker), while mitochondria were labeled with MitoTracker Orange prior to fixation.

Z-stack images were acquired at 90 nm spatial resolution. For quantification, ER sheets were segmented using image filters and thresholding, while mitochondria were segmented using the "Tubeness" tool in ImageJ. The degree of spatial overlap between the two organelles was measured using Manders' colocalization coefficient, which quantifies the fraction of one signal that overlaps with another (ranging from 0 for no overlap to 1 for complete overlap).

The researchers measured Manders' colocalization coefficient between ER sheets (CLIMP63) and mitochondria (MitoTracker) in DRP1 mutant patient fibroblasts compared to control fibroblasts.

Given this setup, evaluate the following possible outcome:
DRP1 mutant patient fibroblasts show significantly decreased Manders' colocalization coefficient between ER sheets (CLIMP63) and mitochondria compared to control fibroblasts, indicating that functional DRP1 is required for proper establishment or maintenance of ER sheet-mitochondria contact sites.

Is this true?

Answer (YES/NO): NO